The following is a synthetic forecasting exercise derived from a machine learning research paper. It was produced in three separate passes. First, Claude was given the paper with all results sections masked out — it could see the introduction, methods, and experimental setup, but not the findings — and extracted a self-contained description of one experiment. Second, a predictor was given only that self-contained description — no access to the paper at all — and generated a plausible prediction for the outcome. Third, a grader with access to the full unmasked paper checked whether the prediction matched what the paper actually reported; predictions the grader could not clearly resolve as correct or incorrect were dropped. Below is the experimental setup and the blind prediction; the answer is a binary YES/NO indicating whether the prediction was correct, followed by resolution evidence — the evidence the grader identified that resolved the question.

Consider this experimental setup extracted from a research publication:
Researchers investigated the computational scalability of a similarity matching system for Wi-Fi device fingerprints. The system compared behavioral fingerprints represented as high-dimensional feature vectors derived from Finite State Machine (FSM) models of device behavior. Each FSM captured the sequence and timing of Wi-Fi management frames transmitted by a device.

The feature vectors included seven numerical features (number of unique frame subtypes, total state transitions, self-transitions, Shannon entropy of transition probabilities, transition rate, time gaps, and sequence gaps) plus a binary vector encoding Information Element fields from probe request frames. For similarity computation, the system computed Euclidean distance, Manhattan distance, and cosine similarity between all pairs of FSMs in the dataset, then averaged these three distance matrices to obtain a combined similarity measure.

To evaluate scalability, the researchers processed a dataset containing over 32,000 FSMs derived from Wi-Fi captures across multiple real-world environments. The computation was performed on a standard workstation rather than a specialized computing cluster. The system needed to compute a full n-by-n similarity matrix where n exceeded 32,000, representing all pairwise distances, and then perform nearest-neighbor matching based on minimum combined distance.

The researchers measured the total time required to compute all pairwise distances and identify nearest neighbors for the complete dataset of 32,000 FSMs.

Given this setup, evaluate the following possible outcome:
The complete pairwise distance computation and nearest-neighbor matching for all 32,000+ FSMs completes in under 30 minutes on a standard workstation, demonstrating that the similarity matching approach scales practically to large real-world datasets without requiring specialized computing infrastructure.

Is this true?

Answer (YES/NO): YES